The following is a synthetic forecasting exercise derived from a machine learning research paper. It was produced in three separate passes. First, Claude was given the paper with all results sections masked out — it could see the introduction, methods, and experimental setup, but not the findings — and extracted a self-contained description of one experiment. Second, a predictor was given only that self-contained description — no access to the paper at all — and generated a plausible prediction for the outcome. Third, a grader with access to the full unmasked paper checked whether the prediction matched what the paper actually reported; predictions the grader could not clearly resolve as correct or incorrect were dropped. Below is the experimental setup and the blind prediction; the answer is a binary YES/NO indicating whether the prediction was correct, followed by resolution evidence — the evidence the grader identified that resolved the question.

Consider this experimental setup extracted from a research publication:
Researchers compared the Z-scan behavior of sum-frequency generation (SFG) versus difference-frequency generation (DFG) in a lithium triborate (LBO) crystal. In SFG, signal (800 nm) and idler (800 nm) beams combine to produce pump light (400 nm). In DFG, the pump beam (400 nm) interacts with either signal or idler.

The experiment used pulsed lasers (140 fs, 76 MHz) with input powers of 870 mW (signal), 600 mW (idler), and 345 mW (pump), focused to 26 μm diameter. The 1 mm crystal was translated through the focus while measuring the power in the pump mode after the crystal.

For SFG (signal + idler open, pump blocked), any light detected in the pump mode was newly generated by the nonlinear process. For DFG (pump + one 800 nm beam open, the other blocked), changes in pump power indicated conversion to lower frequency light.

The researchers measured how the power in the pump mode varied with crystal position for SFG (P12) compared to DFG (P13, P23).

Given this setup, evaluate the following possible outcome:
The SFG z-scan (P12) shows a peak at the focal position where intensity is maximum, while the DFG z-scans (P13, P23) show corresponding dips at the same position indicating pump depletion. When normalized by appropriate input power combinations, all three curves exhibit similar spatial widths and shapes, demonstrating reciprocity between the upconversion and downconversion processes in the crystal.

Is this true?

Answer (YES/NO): NO